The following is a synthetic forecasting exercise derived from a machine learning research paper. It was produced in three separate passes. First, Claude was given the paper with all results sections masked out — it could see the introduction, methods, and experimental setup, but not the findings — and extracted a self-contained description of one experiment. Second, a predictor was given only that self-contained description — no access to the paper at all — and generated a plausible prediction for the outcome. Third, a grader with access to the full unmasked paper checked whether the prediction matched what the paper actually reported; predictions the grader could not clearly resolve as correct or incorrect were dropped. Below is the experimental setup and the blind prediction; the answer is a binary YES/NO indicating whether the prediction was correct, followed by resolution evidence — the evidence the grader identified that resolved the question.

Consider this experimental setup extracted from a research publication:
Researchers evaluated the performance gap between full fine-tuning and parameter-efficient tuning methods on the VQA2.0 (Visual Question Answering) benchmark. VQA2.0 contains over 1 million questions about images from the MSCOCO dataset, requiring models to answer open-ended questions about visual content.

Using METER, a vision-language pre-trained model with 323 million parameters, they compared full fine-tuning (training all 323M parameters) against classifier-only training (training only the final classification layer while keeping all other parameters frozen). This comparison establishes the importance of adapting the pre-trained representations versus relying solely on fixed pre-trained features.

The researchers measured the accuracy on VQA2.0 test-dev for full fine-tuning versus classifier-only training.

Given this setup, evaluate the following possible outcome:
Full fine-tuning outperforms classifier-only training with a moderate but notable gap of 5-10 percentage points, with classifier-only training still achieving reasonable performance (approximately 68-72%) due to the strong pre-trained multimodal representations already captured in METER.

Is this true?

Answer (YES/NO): YES